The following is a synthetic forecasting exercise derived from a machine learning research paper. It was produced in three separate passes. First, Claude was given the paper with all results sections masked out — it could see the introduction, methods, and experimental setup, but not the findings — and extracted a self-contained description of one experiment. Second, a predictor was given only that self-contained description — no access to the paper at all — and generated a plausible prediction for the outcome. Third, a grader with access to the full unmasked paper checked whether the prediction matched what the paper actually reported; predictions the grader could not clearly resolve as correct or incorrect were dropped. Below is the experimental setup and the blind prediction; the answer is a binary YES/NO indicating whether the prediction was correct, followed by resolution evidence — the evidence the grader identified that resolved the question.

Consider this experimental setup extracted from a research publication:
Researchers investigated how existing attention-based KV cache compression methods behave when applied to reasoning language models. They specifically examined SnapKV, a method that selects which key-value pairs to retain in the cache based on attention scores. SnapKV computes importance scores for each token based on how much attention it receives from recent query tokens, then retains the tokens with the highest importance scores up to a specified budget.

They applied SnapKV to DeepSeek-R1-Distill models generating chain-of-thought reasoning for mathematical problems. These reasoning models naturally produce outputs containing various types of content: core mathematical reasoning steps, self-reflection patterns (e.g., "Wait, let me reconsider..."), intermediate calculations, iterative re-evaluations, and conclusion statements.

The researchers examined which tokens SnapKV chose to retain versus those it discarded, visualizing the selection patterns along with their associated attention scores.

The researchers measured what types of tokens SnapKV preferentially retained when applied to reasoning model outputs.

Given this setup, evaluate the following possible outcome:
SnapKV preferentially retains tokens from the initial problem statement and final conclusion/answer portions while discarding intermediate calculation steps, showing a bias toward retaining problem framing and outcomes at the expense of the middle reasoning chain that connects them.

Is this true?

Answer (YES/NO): NO